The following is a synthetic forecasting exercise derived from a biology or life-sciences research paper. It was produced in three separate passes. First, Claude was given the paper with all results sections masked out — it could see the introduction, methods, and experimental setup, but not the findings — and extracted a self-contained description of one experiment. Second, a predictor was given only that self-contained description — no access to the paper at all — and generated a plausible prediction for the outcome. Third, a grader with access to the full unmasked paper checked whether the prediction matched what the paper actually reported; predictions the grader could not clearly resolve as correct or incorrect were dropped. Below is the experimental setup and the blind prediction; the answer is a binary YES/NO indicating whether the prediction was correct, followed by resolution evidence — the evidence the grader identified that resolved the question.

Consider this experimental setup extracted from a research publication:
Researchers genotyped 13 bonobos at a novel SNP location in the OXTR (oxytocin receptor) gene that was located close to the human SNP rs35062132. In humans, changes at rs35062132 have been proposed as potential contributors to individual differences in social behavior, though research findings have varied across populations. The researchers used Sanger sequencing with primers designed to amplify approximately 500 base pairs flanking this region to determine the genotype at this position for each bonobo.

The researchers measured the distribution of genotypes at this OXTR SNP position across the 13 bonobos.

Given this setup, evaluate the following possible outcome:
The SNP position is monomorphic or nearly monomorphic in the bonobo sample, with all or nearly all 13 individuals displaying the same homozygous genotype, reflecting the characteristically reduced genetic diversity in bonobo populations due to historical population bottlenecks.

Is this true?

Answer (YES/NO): NO